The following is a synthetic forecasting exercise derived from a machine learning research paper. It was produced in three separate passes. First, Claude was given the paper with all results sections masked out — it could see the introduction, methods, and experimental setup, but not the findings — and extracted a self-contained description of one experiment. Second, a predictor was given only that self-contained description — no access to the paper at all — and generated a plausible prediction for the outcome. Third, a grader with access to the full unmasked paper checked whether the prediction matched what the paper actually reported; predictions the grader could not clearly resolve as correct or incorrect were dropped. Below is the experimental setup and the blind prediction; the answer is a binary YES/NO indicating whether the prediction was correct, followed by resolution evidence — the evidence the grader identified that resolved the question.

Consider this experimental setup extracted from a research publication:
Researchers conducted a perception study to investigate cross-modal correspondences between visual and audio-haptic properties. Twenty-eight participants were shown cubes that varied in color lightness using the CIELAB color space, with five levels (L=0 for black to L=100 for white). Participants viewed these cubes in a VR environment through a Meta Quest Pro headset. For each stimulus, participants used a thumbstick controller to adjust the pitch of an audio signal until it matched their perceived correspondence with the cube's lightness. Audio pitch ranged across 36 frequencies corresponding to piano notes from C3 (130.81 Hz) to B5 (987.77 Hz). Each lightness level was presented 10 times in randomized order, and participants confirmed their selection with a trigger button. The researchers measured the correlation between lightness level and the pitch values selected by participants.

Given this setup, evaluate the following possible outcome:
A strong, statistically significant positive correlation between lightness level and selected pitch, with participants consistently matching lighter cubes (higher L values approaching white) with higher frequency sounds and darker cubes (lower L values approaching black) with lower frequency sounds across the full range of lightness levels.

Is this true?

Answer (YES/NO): YES